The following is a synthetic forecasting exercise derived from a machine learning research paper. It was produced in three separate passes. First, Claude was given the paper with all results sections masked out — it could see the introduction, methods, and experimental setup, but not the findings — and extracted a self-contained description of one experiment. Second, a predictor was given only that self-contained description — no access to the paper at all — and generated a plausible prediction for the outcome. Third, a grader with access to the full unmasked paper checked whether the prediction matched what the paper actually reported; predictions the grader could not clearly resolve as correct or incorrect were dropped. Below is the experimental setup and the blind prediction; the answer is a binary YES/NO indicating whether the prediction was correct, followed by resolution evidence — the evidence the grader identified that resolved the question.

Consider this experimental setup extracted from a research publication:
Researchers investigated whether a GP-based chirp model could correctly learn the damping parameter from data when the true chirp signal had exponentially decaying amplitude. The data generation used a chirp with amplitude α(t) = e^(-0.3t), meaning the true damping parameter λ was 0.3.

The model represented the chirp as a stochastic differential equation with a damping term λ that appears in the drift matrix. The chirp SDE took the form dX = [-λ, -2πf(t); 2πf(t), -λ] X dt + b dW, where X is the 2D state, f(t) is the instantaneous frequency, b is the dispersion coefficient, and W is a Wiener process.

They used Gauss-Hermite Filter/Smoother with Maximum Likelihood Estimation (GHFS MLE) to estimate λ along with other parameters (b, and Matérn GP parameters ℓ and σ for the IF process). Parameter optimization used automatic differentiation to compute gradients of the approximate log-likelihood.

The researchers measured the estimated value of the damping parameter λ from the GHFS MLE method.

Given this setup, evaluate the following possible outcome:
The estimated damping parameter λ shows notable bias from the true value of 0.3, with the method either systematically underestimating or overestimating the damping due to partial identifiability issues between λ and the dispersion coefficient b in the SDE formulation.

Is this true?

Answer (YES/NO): NO